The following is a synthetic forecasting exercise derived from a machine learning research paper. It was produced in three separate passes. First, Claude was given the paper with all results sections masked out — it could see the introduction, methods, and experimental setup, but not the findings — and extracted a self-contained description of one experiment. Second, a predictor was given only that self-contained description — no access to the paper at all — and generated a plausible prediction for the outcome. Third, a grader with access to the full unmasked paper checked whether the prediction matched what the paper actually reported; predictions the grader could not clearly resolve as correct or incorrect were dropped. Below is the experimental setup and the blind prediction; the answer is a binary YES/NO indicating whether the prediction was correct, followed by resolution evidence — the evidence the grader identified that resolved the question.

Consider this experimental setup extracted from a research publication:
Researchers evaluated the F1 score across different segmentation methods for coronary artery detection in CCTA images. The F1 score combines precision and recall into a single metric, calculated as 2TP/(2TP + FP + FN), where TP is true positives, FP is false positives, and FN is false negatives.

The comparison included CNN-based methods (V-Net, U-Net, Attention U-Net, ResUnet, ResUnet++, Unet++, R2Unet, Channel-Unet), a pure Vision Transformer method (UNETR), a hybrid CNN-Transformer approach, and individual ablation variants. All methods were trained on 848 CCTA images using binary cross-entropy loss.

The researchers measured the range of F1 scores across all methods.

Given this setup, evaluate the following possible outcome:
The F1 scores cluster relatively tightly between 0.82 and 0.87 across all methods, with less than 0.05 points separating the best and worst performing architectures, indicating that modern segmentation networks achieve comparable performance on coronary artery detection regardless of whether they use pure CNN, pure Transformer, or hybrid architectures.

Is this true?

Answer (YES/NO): NO